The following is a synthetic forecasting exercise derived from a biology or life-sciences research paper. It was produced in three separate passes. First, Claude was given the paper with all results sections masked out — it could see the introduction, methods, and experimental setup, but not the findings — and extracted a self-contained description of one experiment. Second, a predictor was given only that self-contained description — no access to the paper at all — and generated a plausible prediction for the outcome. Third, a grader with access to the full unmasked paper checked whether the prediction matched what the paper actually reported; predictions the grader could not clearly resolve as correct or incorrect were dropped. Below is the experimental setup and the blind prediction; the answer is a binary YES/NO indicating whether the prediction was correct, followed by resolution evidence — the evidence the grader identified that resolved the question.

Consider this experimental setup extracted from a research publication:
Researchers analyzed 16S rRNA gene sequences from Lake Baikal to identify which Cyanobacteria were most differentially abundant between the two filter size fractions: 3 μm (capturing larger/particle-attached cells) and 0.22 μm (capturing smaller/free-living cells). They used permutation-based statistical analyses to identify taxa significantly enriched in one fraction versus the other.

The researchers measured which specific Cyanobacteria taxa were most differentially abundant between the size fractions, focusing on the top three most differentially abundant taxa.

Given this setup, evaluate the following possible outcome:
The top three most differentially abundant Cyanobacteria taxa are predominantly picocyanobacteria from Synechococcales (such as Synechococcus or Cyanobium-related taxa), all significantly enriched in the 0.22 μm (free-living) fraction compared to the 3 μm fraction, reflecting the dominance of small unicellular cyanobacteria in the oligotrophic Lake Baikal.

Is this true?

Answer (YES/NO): NO